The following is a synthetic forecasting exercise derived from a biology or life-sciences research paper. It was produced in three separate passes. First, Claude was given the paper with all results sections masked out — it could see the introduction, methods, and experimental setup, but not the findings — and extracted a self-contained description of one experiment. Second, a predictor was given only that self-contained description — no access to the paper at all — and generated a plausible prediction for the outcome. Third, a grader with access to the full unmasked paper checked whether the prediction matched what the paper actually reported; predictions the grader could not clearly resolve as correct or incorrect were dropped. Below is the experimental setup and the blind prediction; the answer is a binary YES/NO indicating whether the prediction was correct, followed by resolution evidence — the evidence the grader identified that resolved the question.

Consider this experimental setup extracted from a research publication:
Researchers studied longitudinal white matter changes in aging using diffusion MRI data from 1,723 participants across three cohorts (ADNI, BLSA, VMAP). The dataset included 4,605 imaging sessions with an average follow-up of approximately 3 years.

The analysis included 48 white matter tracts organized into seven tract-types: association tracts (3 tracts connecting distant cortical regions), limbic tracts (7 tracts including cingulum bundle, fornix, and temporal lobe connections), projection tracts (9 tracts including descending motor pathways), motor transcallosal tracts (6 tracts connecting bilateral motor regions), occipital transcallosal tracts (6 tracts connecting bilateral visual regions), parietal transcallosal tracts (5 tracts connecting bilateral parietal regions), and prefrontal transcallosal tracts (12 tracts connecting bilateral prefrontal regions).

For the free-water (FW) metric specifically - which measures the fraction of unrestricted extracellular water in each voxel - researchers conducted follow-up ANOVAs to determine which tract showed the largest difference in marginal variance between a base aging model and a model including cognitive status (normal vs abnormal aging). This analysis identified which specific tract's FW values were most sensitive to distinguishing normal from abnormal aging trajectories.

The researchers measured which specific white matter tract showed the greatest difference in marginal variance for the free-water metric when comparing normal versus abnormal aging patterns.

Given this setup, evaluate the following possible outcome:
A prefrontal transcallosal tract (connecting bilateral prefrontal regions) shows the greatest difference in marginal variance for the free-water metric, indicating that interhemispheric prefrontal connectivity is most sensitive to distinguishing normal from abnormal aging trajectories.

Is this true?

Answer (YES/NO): NO